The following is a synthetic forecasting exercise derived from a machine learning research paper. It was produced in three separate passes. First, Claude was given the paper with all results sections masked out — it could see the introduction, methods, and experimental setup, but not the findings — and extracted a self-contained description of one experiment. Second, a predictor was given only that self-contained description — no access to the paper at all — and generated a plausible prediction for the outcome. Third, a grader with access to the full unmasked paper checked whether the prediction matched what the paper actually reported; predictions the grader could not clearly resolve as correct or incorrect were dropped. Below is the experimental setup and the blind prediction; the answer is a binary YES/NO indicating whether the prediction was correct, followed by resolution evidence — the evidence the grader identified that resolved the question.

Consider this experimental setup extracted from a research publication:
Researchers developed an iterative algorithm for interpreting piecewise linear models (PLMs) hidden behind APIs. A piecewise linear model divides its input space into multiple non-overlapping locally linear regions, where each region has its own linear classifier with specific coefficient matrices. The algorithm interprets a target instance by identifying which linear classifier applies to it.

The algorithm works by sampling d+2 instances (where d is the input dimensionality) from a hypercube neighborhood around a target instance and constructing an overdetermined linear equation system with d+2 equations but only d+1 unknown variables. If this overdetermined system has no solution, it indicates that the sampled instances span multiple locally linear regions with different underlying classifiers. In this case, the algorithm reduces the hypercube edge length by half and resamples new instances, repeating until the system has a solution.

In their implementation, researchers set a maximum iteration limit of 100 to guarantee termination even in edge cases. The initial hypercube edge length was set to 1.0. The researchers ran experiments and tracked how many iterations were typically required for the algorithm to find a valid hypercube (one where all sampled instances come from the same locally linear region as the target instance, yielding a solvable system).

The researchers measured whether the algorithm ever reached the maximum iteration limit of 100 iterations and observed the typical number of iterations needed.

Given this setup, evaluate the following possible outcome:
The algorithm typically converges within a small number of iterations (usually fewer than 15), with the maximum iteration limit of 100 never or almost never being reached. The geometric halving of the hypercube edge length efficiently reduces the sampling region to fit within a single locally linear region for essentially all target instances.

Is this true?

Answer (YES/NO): YES